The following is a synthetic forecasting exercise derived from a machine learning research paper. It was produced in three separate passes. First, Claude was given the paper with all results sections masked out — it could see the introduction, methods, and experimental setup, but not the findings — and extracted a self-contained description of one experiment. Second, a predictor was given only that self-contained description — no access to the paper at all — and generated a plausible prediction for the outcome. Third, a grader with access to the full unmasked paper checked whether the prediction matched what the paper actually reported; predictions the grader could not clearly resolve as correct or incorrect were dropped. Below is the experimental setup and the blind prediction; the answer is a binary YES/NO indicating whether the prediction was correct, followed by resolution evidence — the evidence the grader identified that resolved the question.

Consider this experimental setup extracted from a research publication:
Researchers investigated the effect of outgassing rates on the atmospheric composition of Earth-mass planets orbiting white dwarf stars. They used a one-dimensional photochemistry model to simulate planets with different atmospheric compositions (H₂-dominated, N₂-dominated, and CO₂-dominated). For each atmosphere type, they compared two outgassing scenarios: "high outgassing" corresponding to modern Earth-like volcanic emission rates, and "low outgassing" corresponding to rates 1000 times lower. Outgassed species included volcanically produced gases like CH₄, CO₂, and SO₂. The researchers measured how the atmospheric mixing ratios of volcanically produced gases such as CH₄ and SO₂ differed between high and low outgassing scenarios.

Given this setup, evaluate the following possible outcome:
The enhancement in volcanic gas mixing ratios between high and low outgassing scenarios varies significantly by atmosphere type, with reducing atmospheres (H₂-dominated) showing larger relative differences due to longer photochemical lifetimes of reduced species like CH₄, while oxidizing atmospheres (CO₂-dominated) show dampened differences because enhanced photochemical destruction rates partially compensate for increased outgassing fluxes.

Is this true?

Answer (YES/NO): NO